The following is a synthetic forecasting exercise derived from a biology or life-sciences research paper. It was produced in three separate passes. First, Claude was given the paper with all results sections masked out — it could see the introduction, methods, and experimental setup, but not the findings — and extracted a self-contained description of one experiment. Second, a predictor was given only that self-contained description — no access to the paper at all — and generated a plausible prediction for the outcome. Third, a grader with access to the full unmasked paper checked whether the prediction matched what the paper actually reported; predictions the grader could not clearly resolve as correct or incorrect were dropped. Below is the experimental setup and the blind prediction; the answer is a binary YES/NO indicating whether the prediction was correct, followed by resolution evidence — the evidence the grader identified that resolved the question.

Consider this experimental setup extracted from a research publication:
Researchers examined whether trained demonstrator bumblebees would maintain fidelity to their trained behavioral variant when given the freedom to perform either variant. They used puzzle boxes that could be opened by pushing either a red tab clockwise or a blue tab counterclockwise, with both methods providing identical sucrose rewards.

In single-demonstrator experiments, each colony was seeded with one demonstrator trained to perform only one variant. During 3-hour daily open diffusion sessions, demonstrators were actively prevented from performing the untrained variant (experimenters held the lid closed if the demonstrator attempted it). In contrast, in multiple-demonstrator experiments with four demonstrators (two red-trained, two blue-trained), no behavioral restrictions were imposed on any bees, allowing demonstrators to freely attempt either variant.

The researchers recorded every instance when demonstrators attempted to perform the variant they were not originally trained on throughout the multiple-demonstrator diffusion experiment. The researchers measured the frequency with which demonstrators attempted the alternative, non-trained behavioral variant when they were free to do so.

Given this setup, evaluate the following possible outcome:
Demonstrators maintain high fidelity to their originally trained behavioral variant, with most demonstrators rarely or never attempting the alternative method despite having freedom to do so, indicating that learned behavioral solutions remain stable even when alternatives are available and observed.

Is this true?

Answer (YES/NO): YES